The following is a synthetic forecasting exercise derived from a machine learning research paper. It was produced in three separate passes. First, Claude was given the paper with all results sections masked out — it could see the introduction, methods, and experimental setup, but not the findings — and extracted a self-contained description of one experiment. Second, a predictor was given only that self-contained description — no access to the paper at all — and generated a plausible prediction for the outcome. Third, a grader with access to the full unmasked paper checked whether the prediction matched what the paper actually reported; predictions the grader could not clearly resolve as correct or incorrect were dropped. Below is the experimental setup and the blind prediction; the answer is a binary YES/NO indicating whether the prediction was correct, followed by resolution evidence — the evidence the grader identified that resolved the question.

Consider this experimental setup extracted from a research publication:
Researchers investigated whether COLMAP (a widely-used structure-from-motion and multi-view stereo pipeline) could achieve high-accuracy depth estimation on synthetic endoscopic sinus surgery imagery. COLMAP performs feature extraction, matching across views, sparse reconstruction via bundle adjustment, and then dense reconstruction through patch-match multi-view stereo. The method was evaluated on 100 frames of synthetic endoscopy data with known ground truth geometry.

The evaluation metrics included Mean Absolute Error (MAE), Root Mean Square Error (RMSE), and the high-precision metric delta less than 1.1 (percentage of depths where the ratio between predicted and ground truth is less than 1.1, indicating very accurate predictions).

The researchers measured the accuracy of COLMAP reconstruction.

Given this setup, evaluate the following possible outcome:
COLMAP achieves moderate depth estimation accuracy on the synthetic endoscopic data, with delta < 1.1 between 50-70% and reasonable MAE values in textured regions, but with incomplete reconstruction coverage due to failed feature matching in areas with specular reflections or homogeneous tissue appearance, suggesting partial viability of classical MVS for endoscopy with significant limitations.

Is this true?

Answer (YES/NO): NO